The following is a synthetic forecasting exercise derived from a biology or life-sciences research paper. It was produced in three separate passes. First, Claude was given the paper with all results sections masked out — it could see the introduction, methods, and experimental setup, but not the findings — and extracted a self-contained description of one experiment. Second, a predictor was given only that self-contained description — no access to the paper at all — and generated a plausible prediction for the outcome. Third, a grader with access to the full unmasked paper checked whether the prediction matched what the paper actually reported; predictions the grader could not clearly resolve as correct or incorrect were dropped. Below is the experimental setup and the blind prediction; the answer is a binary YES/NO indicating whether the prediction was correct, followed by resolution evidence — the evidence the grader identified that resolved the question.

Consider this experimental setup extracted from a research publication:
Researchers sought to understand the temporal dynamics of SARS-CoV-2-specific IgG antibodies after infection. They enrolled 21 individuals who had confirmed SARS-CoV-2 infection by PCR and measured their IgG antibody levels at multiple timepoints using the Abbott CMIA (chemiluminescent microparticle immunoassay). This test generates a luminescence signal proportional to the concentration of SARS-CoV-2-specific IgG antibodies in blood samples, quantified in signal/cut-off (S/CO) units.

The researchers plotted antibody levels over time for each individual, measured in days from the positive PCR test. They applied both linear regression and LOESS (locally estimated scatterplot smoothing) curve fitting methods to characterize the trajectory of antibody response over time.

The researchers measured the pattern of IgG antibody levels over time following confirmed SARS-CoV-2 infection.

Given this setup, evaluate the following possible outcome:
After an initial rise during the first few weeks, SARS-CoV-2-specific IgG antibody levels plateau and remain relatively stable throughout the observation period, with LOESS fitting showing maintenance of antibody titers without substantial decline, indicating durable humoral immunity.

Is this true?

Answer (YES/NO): NO